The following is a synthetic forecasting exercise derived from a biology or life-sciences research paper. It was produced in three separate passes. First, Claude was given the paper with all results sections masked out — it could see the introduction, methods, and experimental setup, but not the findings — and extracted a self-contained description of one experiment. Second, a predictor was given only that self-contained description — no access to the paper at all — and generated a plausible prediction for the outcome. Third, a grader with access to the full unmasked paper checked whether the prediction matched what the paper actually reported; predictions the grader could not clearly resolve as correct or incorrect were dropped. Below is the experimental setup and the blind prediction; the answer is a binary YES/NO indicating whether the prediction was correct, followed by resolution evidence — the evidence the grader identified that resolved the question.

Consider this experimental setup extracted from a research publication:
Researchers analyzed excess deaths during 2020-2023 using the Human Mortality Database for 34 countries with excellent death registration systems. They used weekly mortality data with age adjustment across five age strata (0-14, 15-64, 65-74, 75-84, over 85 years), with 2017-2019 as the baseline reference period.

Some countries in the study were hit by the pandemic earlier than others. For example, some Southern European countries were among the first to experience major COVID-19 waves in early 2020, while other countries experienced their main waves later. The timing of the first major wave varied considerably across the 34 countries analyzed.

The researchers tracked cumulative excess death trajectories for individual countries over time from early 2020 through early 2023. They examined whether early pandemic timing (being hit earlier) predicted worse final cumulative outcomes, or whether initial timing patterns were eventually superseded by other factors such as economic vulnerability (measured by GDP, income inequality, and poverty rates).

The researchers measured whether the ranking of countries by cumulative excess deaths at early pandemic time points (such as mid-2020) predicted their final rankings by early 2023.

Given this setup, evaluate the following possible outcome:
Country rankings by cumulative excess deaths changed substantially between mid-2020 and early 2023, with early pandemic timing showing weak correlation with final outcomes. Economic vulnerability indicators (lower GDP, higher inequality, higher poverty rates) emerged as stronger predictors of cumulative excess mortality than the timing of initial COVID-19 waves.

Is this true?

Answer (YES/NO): YES